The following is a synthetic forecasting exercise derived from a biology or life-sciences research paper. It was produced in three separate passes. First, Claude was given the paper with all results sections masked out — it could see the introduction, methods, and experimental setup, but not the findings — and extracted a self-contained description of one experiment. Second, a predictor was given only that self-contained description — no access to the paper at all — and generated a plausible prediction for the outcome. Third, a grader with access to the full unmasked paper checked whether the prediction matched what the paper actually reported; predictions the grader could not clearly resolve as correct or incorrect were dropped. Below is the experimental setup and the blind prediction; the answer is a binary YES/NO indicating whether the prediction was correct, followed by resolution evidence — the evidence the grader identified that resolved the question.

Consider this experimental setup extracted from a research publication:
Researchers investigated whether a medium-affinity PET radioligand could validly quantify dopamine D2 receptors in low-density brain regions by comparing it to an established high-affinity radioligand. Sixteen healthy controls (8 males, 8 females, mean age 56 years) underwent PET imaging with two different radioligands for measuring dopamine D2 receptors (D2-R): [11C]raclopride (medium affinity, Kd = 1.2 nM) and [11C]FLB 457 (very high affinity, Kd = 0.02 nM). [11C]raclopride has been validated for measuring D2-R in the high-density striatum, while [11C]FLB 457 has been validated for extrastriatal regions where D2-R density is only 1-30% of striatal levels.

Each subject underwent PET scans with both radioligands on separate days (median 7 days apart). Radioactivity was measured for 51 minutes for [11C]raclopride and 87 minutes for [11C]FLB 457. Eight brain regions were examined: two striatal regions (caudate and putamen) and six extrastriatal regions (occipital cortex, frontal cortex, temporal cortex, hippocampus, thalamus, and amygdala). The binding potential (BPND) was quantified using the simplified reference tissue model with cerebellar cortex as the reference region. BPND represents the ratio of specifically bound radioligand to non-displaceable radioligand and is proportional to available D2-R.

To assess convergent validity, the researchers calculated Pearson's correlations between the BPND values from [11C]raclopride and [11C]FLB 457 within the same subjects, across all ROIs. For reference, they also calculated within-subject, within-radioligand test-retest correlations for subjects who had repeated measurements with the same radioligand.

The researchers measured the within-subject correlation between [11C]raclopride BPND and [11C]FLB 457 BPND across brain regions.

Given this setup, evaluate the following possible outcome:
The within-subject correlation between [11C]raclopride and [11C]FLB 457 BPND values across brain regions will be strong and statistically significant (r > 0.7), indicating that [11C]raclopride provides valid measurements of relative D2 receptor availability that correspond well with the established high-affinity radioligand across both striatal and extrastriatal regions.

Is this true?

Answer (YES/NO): NO